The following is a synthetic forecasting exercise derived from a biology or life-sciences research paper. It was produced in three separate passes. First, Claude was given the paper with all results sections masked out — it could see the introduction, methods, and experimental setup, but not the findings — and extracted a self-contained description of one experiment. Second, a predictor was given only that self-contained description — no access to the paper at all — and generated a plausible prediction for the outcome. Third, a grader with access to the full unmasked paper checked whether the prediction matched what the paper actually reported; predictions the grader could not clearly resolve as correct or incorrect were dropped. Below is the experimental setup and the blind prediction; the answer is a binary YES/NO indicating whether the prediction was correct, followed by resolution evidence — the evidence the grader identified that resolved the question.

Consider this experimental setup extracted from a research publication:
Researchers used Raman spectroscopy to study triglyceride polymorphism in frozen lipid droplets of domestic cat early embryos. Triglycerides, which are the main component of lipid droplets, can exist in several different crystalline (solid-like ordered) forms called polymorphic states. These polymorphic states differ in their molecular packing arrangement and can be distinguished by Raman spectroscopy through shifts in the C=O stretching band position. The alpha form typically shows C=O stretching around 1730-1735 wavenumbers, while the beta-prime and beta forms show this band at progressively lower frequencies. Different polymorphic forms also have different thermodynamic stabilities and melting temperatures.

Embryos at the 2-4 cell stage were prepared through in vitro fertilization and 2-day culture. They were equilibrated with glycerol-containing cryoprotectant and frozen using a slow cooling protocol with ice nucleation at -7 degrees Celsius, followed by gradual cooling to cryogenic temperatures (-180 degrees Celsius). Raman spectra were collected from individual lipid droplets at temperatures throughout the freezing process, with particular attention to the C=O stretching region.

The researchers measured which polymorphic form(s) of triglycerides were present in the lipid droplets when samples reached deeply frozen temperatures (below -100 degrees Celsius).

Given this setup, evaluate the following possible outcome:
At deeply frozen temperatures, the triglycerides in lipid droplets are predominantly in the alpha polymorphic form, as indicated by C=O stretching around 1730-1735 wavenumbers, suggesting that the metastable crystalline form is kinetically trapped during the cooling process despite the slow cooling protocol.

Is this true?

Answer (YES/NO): NO